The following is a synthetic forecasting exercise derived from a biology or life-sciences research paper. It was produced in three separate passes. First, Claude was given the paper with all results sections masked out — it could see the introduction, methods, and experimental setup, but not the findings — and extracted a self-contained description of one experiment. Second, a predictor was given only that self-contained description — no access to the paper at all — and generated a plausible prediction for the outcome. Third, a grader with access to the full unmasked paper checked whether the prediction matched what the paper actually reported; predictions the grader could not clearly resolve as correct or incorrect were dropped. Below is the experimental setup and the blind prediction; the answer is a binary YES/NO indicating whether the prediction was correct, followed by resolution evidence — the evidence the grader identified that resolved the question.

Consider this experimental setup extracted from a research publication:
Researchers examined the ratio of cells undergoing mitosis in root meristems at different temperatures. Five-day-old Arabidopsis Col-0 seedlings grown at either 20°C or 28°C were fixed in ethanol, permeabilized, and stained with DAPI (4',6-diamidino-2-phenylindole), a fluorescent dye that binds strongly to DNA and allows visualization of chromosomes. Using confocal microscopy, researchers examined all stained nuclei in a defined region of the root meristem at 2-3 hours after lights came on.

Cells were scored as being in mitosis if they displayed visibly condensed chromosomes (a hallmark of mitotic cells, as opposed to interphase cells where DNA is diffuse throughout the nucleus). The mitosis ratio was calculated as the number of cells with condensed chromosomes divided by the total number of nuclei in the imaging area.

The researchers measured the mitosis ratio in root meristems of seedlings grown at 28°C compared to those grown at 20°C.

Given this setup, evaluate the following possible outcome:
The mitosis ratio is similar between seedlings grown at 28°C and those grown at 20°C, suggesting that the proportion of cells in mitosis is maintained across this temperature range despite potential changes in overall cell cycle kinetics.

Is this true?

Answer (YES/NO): NO